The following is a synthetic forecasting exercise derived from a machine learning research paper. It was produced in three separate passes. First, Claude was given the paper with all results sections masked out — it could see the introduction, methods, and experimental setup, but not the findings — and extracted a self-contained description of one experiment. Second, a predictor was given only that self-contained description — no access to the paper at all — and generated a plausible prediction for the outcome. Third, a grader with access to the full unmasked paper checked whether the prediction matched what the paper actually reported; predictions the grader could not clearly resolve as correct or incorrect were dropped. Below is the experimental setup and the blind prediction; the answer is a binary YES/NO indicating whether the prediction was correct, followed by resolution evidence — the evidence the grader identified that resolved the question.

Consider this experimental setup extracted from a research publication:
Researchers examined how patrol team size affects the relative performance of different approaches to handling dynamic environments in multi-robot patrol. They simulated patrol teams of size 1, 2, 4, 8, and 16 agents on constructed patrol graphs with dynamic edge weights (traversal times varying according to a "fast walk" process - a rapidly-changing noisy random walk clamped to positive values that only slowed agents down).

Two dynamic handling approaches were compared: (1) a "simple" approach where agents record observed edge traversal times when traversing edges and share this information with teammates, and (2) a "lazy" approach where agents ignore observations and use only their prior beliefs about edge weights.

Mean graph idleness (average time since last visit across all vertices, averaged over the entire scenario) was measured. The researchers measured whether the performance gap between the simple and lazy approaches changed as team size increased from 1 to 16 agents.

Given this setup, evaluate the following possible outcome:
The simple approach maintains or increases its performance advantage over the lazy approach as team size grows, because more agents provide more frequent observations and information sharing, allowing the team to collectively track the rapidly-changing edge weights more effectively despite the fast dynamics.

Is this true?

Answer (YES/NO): NO